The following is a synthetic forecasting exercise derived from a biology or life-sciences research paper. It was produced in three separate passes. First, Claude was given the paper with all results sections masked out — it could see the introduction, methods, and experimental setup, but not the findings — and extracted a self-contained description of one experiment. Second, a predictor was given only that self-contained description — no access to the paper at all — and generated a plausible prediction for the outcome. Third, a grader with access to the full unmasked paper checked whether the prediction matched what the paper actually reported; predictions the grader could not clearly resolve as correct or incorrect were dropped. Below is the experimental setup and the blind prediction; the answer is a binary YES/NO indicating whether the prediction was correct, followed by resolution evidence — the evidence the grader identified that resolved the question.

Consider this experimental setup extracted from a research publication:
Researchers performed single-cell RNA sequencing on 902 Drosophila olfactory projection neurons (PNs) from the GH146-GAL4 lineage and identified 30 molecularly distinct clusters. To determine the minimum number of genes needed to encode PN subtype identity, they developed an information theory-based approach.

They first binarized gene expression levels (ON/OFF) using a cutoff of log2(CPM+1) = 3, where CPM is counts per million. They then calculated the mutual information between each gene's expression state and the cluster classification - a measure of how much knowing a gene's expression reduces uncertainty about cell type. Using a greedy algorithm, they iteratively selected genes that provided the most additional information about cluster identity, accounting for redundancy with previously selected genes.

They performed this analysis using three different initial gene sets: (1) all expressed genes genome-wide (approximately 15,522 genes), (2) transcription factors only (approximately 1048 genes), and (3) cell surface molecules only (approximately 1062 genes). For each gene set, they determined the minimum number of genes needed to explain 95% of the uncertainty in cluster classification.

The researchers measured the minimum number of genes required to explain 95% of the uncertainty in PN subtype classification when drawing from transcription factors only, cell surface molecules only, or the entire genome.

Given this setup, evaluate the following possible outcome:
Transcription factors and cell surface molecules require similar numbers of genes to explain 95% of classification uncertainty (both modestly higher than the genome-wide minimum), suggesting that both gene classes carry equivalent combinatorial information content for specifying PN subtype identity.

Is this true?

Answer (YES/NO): YES